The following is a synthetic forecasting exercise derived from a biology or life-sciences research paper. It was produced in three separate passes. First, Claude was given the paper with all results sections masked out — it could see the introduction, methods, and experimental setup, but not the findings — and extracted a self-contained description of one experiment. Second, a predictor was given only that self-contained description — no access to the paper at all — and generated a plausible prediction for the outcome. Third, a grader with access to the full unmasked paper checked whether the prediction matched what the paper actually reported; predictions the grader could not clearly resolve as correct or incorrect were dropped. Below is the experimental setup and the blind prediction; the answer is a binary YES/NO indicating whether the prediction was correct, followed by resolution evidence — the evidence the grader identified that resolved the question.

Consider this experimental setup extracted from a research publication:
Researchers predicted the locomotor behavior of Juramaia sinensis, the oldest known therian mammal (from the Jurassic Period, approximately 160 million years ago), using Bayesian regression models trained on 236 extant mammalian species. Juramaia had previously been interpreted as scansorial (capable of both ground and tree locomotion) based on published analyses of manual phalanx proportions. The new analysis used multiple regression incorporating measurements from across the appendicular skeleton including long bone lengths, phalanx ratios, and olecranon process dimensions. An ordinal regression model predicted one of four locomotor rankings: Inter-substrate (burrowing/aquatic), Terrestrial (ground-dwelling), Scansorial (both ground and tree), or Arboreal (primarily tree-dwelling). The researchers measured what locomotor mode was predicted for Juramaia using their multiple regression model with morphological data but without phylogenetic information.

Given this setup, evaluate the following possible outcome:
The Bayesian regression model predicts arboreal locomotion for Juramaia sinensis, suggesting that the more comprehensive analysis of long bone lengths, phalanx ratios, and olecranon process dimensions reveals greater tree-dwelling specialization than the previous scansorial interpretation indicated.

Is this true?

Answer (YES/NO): NO